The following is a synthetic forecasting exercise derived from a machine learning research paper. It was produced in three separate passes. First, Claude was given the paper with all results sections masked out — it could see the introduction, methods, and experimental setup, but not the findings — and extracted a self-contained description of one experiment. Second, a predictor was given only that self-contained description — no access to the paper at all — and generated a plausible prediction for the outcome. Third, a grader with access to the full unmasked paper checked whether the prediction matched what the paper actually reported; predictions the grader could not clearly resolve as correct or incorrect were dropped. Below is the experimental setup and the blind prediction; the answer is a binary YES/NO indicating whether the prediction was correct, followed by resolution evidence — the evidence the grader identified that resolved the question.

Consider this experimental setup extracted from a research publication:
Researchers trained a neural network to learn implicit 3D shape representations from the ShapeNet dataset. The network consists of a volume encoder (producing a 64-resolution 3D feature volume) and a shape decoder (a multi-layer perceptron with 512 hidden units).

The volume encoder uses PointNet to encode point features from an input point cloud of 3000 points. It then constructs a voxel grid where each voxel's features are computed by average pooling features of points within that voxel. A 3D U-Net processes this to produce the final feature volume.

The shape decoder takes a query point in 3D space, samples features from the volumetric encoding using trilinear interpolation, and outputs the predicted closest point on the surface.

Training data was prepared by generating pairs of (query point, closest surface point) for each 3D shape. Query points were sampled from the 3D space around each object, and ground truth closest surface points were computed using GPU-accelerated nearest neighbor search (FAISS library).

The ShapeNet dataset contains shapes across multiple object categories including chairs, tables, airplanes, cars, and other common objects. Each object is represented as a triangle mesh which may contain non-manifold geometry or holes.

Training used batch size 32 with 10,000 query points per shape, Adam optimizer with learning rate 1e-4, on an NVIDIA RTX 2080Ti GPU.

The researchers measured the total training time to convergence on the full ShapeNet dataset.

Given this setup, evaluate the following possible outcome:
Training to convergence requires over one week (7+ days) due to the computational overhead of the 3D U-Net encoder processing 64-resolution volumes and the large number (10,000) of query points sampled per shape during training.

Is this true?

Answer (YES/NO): NO